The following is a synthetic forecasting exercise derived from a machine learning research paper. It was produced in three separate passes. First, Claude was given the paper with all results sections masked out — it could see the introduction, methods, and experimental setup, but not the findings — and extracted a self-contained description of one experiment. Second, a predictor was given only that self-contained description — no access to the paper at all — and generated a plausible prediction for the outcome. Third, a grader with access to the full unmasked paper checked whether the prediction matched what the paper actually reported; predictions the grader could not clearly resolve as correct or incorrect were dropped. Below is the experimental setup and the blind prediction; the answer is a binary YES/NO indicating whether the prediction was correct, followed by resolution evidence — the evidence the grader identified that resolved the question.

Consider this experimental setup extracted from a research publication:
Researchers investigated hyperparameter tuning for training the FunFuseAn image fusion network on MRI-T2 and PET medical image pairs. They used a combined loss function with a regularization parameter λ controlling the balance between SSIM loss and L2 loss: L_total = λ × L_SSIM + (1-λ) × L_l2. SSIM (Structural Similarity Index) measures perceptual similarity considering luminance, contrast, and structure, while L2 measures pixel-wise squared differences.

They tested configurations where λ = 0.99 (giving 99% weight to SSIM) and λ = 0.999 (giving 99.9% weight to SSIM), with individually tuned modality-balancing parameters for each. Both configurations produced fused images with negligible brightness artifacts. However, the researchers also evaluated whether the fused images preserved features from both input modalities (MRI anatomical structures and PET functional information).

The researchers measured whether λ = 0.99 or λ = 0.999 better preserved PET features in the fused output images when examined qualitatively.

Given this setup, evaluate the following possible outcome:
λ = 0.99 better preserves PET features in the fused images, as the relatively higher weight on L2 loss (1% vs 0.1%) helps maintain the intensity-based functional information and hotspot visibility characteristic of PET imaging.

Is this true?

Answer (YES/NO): YES